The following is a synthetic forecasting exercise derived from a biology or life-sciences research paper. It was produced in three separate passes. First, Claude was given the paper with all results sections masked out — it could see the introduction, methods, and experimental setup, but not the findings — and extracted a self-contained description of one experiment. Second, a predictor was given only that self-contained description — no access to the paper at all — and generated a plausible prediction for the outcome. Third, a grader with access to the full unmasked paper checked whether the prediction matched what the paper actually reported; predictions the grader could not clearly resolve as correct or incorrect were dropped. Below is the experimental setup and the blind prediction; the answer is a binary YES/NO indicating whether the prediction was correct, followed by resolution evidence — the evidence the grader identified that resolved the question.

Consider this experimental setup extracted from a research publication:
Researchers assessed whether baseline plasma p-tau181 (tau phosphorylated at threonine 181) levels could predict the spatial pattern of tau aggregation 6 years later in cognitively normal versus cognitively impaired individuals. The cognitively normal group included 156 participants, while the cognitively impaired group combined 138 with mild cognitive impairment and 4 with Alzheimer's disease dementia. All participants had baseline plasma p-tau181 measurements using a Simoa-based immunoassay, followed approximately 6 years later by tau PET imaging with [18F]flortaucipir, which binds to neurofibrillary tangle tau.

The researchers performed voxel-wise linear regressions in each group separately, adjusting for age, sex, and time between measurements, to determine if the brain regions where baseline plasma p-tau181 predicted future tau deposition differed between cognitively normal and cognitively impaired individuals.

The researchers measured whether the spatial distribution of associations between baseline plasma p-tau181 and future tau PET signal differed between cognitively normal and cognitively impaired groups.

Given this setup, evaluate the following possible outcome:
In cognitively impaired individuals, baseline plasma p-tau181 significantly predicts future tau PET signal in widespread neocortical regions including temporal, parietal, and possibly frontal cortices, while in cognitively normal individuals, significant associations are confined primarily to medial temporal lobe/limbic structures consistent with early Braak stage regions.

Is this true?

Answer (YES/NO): YES